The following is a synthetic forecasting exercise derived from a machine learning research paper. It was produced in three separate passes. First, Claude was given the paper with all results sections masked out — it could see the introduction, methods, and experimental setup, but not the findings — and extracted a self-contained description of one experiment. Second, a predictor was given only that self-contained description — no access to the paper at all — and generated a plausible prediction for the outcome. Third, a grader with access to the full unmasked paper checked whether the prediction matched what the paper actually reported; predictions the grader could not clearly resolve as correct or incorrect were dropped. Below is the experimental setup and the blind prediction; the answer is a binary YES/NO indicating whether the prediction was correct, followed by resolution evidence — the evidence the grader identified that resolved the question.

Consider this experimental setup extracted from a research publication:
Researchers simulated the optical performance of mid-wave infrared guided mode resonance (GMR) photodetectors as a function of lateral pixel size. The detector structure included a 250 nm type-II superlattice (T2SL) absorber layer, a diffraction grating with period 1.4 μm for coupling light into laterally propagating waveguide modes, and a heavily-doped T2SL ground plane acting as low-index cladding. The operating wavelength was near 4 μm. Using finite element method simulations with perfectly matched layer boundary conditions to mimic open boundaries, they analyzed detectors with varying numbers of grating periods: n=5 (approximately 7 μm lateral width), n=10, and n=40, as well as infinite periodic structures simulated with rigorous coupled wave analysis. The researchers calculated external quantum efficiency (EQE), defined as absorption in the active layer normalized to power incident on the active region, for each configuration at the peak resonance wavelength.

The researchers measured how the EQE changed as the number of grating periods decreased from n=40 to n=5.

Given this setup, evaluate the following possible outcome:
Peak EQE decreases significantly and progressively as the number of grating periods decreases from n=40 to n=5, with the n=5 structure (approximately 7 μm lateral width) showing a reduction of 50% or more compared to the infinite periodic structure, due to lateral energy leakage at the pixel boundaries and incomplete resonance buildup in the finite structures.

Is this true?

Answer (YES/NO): YES